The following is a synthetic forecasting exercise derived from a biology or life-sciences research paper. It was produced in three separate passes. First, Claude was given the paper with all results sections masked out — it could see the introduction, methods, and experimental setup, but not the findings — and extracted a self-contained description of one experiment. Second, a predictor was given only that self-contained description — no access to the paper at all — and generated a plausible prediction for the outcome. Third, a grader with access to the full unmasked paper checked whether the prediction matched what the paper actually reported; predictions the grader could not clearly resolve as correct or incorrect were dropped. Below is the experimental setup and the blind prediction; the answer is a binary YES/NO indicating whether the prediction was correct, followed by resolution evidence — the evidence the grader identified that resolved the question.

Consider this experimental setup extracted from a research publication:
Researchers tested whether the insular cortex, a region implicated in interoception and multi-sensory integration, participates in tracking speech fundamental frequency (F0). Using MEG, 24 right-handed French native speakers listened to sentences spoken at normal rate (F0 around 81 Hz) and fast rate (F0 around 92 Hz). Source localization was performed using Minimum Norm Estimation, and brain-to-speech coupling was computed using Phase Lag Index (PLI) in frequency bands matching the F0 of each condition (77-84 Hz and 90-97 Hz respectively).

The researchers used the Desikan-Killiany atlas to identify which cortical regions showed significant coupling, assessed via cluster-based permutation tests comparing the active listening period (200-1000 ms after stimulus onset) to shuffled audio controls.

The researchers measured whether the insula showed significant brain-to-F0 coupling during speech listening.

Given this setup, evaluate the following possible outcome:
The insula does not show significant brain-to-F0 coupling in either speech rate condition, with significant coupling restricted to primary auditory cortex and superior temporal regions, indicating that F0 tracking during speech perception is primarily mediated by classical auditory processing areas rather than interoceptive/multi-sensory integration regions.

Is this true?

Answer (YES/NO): NO